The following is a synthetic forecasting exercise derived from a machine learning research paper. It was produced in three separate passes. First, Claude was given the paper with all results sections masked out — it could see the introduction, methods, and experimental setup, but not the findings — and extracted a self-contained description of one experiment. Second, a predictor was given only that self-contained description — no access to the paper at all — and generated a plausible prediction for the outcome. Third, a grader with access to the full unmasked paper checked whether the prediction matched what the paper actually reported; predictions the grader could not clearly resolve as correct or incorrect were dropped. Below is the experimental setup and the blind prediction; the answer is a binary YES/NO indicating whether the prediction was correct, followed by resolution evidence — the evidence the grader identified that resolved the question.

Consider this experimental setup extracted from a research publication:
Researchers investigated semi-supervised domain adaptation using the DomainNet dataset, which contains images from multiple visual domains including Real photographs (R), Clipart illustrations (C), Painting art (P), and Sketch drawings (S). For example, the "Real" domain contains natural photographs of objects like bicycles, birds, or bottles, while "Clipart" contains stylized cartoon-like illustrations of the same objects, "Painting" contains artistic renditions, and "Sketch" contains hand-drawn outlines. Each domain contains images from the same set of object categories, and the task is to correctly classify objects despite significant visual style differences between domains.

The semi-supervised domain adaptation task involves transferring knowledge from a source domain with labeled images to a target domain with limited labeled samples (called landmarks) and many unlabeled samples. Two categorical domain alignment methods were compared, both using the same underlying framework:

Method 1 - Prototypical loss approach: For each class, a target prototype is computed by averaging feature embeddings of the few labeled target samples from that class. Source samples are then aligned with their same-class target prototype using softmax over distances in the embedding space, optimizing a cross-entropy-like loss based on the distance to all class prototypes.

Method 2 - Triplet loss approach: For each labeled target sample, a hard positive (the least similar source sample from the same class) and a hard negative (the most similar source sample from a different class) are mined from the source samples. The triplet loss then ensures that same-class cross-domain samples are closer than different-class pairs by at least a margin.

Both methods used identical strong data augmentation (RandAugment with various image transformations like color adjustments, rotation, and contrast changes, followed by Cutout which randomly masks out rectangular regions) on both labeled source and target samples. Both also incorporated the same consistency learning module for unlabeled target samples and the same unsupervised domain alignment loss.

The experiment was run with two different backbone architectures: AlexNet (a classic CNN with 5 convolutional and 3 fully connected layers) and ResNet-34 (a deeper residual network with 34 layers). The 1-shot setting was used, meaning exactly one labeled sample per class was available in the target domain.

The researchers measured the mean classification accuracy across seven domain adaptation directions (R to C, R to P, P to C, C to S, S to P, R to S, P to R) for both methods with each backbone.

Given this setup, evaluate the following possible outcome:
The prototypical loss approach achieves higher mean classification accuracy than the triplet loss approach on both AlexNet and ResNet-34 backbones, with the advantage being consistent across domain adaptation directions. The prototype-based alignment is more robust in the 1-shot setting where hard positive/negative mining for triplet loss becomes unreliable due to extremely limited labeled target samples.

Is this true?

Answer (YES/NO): NO